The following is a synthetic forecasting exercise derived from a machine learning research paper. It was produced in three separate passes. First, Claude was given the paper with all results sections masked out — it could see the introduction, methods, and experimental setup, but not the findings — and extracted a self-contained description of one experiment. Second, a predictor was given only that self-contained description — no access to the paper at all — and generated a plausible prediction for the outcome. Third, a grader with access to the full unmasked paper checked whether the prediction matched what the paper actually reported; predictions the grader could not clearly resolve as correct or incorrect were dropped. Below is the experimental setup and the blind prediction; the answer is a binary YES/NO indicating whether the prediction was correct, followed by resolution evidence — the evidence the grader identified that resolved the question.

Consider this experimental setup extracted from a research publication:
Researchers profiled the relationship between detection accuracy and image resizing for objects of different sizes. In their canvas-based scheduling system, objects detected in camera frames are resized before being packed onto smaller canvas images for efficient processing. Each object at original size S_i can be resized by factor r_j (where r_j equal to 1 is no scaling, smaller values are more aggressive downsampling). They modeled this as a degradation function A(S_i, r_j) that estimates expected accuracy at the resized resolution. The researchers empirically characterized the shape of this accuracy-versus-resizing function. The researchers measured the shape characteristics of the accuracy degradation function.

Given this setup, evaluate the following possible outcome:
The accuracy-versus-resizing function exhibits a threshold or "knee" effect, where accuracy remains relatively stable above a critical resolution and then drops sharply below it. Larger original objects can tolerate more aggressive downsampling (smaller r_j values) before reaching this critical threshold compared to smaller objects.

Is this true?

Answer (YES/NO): NO